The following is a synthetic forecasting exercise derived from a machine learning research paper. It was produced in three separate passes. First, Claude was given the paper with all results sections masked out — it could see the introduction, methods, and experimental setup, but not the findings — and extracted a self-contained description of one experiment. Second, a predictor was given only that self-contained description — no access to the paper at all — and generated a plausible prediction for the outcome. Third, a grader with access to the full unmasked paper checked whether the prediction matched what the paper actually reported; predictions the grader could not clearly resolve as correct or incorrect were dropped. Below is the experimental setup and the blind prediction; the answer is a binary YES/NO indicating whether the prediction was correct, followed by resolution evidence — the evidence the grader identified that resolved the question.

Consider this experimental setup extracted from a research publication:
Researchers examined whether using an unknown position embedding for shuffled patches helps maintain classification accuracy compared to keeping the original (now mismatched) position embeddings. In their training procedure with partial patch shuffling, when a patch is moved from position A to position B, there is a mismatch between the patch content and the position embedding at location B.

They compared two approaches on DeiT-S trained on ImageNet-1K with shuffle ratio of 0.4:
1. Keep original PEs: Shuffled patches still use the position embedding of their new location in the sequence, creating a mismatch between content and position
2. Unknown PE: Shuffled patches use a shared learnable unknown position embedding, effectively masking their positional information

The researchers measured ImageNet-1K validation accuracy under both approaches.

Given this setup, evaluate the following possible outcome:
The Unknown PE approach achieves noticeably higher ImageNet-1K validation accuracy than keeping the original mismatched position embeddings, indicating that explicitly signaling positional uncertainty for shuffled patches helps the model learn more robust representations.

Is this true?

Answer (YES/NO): YES